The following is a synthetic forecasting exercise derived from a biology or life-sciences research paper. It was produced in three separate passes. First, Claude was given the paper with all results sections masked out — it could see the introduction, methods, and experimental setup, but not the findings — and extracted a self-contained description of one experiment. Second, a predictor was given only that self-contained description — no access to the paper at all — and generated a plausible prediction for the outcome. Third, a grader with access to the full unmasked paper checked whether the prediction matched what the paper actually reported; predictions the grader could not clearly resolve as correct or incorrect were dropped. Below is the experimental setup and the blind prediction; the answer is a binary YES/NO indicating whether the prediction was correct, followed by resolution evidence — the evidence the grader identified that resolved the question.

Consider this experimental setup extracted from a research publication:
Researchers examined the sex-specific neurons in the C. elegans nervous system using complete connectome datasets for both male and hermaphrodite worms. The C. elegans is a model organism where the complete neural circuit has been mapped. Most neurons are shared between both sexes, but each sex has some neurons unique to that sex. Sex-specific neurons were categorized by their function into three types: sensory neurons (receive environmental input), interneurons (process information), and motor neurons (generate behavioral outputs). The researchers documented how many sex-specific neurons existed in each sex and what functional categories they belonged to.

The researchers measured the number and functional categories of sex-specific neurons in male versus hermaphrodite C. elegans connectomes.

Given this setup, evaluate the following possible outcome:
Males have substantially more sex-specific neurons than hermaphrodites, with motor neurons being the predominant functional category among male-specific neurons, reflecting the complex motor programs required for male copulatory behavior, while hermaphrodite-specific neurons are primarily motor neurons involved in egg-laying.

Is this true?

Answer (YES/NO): NO